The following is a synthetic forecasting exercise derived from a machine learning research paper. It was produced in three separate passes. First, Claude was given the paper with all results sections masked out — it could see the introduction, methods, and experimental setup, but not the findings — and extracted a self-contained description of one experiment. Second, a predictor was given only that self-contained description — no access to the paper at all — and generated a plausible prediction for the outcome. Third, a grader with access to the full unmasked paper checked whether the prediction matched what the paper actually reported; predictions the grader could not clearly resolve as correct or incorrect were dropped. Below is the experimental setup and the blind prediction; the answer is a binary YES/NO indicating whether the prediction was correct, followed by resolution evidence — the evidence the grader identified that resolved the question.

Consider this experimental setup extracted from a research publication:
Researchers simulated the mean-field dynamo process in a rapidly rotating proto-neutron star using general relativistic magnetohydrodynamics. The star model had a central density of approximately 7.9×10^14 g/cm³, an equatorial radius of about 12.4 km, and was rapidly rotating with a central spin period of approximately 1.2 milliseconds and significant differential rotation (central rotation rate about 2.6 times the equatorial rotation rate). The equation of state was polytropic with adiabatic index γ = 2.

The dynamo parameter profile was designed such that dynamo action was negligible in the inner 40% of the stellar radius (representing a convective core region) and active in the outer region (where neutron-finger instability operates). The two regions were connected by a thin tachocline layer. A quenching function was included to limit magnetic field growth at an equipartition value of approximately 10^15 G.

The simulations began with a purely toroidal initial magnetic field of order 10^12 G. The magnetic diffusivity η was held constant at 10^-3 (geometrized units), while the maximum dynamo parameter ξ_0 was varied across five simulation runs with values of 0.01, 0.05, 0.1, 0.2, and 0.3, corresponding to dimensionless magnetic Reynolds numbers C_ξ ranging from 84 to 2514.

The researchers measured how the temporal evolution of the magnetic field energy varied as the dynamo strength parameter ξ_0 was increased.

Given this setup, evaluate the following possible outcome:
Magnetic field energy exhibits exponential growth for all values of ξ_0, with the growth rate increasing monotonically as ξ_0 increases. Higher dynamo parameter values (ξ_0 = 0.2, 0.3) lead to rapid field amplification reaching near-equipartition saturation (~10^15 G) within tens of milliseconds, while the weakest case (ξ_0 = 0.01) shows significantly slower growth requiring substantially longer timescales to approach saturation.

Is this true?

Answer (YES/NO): NO